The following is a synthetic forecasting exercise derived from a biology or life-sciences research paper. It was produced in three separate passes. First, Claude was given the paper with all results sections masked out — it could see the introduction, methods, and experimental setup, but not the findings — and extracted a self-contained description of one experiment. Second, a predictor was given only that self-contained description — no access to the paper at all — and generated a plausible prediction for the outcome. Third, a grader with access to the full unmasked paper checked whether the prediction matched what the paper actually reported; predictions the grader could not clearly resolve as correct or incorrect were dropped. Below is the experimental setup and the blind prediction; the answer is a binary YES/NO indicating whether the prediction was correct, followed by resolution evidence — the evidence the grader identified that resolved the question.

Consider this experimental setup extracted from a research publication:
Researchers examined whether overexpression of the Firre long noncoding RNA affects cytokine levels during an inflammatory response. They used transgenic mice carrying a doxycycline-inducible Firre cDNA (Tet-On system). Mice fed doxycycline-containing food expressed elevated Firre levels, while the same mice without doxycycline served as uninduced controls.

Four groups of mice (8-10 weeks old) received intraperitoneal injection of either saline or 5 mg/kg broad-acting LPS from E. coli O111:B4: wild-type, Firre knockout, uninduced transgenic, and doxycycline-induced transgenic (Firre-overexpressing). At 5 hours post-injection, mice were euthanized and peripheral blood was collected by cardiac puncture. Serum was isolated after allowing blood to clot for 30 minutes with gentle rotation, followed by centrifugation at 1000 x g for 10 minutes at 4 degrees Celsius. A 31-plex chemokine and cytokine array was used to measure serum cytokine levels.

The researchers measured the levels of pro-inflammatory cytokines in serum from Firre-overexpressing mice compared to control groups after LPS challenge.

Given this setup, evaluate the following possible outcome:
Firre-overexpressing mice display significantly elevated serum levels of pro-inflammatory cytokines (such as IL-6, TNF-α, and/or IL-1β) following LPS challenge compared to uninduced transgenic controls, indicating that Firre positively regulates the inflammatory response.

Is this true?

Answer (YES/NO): YES